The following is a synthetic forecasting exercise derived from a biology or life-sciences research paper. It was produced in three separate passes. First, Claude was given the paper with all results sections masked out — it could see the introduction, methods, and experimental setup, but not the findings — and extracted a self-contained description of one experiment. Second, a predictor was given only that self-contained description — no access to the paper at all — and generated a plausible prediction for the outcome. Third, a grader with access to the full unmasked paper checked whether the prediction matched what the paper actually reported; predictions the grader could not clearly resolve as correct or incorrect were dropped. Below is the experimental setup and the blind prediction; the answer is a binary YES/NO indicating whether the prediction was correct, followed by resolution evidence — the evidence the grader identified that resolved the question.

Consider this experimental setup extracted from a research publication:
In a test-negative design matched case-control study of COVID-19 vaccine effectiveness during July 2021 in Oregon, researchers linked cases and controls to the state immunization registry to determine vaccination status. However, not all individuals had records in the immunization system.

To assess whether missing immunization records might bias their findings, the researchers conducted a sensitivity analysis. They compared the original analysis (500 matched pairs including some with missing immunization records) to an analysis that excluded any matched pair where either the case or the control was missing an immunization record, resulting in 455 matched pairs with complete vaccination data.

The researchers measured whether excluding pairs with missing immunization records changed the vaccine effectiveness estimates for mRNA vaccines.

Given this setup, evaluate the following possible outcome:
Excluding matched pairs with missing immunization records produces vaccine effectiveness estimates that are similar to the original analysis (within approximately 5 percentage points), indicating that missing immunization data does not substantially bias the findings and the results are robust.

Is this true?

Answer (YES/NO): NO